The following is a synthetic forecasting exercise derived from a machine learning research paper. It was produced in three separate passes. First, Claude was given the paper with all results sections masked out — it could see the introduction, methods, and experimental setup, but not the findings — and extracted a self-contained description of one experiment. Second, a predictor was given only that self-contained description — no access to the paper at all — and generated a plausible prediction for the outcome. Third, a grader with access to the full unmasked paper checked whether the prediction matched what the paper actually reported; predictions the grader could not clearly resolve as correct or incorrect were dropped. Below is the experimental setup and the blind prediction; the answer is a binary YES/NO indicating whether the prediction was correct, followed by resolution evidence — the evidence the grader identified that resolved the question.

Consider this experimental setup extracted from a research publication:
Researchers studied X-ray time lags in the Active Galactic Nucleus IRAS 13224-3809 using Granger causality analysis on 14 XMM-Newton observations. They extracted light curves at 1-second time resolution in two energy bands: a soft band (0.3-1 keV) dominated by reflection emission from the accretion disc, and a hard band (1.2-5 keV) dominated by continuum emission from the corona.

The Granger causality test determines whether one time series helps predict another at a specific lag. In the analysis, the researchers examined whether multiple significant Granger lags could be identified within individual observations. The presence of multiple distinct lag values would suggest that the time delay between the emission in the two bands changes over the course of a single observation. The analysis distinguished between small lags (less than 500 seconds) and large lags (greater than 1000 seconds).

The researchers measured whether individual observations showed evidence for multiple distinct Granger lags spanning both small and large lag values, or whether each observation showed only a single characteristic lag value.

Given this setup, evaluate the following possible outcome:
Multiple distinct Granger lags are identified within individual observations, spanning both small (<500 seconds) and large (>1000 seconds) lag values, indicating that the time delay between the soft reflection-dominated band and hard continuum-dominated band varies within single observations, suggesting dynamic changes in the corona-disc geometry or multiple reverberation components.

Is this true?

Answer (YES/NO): YES